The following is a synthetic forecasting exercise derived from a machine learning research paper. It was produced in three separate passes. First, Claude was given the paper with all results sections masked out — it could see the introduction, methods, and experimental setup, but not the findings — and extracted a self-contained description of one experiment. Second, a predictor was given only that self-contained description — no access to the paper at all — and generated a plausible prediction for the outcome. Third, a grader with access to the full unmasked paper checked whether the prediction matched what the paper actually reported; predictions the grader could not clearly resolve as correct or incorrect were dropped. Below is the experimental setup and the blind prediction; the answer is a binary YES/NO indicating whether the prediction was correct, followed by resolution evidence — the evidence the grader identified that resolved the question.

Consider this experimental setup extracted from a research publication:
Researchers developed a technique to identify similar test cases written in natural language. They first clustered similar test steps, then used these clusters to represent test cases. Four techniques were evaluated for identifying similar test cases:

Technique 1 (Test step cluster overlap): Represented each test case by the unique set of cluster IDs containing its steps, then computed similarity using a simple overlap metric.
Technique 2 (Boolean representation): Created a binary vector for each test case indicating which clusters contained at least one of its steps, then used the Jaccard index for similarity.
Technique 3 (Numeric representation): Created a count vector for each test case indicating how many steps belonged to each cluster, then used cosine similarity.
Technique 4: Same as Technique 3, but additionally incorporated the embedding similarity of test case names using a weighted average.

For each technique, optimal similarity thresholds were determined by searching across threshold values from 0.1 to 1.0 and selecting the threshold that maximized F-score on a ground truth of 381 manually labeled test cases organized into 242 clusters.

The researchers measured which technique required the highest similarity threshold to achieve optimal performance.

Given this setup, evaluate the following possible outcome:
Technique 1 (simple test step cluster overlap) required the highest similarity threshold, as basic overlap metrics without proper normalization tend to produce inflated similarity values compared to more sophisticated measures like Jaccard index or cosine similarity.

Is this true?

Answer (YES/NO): NO